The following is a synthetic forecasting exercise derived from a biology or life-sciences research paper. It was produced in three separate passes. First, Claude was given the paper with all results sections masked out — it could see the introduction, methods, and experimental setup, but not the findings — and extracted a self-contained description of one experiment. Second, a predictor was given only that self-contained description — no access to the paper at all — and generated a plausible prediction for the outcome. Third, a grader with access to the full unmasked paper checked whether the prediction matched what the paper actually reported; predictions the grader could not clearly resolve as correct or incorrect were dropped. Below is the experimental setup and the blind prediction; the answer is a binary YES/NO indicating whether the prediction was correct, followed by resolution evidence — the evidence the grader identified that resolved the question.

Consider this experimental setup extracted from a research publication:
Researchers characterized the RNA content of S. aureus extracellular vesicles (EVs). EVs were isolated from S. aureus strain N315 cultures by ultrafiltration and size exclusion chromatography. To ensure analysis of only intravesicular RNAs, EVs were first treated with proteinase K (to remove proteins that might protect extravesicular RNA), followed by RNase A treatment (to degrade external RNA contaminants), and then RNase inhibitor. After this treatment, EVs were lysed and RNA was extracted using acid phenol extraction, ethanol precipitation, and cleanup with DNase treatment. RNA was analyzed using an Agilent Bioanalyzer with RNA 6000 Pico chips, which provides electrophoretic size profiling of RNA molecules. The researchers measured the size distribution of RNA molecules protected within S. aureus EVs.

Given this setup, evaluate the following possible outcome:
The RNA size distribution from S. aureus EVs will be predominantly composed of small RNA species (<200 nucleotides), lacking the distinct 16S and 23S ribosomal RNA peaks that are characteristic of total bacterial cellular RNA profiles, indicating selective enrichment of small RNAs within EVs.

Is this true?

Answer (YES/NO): YES